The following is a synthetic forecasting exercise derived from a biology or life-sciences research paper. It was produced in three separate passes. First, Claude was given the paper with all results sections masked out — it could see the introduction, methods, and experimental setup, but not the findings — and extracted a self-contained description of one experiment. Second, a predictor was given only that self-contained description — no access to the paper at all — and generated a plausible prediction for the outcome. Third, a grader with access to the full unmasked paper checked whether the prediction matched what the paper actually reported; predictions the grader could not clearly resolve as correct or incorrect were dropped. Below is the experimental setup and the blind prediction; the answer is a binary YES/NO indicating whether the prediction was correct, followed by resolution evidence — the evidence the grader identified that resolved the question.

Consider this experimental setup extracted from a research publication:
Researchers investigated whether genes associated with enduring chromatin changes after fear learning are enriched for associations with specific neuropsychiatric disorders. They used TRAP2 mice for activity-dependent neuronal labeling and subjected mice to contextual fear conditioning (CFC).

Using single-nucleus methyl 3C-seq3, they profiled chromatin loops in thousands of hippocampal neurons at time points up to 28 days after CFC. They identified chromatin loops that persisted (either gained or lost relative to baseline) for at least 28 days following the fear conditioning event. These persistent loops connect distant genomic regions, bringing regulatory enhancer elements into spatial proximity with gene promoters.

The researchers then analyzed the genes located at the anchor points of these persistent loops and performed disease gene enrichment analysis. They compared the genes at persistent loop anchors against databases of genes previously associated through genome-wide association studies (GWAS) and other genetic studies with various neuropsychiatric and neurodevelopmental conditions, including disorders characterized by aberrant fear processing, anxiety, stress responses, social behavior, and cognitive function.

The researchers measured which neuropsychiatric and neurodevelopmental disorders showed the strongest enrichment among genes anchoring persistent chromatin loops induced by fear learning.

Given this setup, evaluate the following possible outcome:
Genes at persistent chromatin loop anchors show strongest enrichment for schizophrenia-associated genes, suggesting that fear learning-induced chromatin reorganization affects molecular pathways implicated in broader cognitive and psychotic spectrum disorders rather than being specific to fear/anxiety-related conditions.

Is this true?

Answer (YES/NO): NO